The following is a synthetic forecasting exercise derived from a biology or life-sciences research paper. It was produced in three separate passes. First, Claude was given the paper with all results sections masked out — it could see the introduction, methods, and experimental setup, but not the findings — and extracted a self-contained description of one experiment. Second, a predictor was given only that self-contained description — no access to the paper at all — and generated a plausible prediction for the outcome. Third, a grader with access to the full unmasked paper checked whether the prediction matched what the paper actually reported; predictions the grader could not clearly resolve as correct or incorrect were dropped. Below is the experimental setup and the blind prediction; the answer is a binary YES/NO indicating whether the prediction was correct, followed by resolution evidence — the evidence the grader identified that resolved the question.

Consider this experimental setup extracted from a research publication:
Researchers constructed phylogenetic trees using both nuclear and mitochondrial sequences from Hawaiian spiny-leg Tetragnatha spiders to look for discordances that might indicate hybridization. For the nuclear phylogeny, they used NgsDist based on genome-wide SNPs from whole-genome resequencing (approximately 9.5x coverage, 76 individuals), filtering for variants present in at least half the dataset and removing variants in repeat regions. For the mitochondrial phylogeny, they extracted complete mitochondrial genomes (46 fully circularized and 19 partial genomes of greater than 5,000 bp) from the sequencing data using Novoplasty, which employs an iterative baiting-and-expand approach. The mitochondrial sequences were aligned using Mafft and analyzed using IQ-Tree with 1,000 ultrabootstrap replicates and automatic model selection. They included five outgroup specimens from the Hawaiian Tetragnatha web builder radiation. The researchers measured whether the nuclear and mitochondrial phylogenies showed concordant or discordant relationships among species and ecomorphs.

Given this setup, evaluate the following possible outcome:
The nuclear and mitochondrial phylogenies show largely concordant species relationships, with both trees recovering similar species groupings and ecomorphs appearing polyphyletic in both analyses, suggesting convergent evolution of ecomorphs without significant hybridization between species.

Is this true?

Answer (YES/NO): NO